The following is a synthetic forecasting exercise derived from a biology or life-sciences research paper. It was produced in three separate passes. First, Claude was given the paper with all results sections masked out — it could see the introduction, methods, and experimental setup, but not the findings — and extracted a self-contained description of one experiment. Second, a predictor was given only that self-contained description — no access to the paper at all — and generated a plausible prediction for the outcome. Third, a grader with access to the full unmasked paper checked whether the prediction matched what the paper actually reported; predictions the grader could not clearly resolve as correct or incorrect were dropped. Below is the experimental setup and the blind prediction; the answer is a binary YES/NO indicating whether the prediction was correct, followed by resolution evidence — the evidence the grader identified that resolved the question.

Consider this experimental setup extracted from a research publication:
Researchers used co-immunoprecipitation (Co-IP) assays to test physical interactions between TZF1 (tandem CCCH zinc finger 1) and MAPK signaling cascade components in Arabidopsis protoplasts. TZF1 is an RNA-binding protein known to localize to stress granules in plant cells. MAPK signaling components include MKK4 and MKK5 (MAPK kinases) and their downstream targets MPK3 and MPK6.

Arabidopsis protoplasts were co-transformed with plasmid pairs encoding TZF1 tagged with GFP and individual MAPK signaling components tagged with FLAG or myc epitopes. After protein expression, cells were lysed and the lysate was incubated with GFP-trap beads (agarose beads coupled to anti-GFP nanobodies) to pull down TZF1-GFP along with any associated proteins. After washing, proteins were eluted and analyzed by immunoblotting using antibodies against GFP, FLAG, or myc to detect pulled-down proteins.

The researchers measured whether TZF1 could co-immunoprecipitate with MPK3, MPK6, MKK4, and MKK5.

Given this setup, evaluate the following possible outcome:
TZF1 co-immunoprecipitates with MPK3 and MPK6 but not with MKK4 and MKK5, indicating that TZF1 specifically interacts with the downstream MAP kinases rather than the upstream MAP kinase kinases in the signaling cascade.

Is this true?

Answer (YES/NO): NO